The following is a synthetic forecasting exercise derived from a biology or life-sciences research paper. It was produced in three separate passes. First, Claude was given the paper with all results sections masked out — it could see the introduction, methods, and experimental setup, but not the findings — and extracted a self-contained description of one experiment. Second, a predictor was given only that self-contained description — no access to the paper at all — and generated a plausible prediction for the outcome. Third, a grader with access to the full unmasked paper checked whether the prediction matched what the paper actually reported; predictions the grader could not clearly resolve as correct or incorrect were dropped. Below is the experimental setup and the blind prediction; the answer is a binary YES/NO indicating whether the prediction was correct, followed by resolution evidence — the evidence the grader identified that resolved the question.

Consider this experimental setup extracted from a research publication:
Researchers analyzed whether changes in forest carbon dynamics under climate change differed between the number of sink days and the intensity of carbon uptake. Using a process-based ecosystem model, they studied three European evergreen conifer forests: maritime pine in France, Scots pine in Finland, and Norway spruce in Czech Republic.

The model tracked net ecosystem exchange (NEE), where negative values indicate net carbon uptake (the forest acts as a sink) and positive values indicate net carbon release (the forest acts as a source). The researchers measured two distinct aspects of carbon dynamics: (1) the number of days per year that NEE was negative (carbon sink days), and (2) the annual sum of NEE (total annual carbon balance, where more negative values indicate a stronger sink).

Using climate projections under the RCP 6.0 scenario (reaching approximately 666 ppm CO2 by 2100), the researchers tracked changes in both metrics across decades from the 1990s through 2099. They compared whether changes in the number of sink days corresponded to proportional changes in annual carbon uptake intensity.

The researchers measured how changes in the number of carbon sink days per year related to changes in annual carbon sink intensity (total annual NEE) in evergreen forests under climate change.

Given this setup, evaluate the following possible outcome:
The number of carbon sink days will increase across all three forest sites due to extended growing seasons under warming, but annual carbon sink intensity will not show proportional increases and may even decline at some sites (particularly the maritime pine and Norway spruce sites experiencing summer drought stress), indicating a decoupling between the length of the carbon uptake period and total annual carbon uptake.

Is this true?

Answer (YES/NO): NO